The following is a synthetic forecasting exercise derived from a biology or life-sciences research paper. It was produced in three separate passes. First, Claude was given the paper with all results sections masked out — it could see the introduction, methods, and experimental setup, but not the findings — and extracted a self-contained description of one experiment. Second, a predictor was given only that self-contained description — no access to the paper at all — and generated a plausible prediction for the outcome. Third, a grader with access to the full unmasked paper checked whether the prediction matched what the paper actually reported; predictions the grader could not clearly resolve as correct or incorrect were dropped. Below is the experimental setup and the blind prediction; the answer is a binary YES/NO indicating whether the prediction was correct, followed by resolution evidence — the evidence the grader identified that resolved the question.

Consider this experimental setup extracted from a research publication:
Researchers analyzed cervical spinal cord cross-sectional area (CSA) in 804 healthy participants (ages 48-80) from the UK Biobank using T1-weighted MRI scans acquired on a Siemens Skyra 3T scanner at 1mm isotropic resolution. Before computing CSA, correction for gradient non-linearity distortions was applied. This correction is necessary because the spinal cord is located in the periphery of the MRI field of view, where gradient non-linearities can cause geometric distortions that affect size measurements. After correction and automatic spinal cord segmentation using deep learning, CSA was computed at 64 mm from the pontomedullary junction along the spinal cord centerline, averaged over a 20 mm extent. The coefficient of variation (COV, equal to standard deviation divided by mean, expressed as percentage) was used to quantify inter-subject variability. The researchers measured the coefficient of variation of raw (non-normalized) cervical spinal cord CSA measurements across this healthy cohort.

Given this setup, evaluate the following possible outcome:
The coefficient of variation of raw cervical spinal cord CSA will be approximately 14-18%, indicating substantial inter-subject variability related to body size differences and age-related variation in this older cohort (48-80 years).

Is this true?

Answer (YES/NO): NO